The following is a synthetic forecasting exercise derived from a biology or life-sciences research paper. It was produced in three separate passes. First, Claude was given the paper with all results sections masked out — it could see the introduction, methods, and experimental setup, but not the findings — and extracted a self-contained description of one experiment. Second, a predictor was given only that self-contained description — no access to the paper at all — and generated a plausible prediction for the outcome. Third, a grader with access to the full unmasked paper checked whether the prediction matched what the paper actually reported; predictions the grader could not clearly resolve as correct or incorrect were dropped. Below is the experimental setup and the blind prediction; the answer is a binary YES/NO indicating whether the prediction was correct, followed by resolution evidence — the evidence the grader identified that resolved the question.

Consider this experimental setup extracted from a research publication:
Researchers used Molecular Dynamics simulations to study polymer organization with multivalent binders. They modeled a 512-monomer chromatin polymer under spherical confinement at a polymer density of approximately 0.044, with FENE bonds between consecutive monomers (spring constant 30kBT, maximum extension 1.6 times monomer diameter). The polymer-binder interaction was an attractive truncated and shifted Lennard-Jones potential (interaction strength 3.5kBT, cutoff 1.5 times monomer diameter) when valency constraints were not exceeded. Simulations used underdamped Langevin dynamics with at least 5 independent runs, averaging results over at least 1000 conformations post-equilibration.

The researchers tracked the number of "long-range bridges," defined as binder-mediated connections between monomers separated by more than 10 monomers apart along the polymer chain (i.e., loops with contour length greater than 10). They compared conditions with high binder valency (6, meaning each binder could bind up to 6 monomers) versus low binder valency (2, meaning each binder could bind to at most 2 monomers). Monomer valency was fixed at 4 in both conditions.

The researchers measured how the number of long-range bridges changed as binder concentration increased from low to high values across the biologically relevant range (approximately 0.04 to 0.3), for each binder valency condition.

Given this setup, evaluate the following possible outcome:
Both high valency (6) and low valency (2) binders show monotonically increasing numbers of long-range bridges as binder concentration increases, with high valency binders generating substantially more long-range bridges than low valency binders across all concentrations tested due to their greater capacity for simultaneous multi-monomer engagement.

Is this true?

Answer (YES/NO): NO